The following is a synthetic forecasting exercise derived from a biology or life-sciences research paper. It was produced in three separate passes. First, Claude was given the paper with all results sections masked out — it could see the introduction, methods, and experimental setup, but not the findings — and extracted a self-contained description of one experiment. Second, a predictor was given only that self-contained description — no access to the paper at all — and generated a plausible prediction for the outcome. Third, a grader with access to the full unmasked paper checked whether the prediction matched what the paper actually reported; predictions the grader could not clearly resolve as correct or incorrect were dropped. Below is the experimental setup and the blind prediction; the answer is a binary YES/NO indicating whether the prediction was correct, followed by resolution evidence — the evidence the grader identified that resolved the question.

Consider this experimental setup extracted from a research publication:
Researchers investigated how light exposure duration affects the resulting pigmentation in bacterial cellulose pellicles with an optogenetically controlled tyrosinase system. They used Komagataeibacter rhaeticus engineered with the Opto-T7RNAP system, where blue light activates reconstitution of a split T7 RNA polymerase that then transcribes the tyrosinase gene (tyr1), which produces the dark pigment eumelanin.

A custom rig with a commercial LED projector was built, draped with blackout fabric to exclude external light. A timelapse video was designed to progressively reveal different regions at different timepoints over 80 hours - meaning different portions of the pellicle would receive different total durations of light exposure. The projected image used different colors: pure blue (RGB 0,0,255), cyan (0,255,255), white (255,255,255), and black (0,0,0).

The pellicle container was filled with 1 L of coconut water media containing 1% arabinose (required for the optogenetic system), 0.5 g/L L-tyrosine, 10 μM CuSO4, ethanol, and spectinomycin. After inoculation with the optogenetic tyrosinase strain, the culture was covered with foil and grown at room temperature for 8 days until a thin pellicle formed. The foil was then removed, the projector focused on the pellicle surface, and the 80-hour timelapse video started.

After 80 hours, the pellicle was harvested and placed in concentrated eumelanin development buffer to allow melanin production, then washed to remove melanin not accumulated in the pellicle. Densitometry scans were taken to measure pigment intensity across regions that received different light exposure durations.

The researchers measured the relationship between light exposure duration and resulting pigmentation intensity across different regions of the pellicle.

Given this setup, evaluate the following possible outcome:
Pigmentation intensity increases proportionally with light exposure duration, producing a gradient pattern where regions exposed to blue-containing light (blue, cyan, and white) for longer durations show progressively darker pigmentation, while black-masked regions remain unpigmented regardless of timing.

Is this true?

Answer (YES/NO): NO